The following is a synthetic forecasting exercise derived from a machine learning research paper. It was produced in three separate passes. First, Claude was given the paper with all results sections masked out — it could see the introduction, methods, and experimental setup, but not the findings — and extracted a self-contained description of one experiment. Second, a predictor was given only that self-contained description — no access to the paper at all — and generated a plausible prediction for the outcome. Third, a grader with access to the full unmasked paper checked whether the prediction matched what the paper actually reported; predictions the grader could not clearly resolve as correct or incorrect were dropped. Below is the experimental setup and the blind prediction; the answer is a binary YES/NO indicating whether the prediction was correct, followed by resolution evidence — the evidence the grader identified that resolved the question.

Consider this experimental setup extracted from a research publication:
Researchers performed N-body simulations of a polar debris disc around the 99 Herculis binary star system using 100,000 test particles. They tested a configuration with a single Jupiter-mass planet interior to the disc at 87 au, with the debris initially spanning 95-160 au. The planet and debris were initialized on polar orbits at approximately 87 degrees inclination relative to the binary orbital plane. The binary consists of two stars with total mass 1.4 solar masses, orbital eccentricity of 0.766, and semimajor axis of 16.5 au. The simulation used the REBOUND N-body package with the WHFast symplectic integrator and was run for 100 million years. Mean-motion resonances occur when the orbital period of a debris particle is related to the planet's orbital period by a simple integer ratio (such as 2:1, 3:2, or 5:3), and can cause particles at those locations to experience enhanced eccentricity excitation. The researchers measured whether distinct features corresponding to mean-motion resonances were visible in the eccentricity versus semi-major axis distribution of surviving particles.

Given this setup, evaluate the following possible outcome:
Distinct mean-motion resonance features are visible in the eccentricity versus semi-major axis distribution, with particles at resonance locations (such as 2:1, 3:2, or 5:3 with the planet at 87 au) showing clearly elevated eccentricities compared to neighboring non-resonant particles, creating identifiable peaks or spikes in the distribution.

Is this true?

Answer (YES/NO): YES